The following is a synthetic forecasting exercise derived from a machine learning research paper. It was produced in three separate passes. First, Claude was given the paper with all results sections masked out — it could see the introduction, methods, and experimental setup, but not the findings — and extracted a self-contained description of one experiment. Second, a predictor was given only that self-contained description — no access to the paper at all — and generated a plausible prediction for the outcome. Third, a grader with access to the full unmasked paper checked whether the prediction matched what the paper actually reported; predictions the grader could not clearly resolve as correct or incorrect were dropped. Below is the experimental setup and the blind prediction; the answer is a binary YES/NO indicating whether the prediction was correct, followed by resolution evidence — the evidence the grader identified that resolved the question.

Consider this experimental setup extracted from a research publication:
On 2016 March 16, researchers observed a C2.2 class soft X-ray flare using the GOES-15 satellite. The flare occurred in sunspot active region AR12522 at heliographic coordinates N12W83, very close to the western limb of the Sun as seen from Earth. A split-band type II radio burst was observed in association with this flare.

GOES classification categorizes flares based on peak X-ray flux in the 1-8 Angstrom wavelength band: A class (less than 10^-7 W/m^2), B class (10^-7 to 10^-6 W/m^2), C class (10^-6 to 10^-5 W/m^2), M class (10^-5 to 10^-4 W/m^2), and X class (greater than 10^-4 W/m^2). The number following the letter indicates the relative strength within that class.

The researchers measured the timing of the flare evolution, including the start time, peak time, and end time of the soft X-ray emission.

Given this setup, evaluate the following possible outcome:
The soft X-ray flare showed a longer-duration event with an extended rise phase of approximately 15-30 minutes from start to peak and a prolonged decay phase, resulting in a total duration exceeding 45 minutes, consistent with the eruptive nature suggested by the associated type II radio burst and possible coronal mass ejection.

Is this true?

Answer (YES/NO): NO